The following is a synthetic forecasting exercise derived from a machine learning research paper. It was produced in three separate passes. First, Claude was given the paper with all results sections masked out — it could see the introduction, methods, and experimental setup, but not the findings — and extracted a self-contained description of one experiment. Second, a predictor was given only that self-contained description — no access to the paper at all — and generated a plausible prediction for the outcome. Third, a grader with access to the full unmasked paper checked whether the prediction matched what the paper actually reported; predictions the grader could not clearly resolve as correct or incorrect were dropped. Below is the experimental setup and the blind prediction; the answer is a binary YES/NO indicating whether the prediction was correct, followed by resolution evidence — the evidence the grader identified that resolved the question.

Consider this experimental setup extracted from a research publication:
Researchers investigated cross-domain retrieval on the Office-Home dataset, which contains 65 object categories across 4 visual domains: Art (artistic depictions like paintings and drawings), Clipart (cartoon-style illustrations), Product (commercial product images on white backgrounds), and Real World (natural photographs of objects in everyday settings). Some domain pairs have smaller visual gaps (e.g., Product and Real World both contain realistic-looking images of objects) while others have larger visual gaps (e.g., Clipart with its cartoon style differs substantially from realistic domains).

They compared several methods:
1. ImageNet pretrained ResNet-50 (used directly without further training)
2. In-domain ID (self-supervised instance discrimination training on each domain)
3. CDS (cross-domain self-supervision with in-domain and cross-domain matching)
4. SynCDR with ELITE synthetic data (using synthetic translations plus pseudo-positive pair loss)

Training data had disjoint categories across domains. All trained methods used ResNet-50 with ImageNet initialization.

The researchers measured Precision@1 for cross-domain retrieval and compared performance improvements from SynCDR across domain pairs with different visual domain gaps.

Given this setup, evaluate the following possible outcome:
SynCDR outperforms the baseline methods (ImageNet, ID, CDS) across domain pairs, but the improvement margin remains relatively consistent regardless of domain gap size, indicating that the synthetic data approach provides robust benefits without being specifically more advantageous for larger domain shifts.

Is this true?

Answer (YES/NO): NO